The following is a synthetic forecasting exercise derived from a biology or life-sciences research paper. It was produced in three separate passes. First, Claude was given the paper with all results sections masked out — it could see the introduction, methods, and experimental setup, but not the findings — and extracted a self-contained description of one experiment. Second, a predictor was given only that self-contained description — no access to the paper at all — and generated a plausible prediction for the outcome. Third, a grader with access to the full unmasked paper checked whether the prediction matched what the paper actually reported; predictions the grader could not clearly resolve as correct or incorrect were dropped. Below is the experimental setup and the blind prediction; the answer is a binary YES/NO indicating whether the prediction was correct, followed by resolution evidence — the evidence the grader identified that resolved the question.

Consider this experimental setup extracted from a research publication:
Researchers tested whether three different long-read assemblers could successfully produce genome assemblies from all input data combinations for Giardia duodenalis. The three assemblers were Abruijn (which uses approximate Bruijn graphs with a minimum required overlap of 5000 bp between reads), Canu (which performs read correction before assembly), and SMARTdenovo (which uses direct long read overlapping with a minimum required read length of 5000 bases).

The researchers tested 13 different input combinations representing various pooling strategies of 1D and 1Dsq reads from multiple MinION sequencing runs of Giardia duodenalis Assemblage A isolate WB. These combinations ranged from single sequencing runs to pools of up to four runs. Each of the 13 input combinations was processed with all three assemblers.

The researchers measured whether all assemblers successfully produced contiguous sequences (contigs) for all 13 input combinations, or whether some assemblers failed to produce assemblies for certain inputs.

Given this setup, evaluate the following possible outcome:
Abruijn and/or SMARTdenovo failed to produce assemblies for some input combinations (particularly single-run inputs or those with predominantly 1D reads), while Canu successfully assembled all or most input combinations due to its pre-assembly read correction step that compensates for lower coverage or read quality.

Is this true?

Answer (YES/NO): NO